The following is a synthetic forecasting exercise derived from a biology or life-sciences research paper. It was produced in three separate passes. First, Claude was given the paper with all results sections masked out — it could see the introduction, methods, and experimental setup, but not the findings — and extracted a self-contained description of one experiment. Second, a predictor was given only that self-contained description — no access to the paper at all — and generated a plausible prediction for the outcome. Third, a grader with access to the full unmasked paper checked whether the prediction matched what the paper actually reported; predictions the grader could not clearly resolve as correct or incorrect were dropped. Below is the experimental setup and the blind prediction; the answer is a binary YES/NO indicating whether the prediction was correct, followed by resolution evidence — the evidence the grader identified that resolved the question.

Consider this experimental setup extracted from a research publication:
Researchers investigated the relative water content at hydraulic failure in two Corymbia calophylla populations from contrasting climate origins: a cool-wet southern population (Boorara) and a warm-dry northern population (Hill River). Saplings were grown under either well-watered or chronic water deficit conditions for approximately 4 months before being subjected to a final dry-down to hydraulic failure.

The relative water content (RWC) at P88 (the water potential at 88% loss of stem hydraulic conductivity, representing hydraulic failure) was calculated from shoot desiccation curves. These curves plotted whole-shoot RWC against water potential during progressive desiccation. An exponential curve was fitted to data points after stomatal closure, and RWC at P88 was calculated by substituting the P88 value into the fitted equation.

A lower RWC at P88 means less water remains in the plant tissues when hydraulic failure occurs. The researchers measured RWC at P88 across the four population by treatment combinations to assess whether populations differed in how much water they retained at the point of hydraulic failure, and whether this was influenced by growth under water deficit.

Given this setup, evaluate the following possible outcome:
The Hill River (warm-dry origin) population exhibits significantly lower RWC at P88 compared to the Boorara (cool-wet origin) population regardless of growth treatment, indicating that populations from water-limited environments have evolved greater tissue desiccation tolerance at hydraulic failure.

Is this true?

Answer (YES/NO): NO